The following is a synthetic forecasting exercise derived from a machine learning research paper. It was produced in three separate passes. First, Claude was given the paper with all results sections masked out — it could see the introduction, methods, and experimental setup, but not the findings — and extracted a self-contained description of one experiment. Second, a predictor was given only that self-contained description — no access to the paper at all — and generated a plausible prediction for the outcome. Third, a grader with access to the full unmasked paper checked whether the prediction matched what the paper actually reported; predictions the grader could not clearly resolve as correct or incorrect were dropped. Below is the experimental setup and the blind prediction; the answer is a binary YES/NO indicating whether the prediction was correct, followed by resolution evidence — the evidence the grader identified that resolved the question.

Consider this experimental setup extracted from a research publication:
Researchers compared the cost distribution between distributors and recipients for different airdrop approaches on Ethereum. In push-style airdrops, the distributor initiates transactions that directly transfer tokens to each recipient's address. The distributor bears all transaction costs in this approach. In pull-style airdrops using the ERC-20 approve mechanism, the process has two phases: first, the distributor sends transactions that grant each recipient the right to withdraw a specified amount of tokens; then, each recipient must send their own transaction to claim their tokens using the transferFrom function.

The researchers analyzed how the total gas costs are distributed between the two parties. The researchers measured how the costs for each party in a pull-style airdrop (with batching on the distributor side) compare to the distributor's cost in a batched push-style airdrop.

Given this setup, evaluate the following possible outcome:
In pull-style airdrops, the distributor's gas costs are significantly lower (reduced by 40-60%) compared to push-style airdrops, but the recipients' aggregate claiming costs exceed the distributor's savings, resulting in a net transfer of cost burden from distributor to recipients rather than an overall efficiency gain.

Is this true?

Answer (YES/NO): NO